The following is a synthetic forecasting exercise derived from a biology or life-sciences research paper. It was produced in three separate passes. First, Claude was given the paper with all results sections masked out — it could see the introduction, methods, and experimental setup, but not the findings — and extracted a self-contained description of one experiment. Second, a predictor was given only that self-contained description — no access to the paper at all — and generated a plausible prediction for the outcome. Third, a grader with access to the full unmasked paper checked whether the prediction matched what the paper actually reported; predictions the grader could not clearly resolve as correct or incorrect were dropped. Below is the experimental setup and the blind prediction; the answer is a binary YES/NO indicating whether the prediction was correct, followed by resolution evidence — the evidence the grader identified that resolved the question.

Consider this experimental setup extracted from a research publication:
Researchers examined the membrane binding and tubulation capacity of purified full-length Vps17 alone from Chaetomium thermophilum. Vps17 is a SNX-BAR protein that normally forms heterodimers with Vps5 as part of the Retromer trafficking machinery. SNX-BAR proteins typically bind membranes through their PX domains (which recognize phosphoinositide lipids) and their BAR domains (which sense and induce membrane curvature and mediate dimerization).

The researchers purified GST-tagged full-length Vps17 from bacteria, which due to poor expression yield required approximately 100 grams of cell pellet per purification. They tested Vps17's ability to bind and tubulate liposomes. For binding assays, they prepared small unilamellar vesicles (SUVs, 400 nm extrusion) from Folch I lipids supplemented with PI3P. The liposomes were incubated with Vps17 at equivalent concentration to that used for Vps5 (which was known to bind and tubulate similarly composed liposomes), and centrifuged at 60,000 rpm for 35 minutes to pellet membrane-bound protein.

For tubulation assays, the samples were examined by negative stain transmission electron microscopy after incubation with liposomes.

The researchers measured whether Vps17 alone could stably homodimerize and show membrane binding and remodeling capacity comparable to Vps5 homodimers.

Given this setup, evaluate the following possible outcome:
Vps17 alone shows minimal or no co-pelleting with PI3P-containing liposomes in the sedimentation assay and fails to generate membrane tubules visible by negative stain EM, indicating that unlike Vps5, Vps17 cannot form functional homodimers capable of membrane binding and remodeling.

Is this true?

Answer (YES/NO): YES